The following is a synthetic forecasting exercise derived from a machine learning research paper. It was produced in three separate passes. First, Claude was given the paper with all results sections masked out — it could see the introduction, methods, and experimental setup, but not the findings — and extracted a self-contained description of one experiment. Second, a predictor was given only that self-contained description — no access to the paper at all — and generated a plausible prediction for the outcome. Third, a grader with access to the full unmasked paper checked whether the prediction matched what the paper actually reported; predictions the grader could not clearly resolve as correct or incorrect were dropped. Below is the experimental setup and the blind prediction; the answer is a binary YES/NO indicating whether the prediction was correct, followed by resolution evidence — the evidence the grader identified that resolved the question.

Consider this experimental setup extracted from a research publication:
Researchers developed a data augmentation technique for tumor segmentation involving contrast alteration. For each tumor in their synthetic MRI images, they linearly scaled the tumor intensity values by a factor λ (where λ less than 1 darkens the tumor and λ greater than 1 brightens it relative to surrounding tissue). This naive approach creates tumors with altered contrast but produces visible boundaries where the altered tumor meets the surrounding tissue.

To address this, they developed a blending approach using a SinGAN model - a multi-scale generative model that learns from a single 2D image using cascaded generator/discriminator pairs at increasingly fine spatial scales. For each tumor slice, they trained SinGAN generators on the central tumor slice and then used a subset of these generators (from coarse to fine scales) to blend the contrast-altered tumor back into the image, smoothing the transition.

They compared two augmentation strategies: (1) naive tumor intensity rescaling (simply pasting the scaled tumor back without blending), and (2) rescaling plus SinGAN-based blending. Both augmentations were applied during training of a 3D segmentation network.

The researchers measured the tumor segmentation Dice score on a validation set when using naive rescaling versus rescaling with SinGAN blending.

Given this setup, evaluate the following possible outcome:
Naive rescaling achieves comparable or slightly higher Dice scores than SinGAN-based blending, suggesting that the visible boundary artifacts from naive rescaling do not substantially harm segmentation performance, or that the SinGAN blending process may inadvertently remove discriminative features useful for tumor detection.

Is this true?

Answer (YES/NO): NO